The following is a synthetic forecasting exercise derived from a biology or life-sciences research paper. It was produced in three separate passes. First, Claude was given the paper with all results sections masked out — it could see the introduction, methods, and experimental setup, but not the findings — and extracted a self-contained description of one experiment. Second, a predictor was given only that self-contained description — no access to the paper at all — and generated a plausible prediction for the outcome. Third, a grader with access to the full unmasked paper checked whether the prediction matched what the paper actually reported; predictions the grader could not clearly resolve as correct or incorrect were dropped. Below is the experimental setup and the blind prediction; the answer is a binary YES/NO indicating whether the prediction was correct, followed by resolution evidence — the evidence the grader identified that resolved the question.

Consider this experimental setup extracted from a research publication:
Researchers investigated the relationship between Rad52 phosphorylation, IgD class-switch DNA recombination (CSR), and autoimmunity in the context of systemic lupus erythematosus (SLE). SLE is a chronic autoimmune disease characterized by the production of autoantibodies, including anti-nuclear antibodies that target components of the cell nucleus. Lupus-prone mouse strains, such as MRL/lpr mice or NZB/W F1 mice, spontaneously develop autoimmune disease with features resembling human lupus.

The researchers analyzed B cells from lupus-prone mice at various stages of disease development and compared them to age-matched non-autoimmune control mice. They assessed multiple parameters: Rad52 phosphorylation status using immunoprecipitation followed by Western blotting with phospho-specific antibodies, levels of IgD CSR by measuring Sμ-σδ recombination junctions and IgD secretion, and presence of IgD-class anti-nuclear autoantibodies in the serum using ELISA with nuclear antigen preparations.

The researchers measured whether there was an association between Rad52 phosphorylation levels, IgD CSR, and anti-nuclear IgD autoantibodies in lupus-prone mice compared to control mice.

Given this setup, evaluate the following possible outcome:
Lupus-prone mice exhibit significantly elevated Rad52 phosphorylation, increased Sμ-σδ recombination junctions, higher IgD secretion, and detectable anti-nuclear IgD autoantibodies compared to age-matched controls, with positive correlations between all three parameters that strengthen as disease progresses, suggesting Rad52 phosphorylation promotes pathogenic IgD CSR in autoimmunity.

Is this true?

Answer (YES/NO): NO